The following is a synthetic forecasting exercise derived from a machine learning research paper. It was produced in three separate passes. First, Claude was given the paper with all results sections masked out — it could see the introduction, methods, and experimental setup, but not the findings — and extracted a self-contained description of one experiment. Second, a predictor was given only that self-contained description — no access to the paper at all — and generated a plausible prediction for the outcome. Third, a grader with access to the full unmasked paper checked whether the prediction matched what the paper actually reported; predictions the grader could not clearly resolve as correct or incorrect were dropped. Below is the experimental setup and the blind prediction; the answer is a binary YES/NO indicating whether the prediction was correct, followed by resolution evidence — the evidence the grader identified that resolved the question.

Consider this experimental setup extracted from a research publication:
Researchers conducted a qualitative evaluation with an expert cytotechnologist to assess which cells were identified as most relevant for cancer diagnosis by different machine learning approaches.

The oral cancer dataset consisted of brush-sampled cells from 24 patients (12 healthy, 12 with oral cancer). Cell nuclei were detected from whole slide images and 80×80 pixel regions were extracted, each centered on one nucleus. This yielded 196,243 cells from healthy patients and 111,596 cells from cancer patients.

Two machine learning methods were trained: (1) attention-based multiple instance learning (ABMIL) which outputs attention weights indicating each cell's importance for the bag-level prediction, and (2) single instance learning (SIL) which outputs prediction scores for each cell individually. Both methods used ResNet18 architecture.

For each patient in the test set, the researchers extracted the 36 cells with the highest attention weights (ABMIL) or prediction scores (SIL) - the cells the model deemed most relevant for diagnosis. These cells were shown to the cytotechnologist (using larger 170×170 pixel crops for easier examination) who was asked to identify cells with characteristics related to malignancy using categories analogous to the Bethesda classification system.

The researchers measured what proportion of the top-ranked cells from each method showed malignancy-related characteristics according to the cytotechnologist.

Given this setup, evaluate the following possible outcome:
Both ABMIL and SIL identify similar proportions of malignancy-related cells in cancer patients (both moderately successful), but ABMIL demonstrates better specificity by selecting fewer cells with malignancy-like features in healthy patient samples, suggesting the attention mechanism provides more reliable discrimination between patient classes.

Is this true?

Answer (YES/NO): NO